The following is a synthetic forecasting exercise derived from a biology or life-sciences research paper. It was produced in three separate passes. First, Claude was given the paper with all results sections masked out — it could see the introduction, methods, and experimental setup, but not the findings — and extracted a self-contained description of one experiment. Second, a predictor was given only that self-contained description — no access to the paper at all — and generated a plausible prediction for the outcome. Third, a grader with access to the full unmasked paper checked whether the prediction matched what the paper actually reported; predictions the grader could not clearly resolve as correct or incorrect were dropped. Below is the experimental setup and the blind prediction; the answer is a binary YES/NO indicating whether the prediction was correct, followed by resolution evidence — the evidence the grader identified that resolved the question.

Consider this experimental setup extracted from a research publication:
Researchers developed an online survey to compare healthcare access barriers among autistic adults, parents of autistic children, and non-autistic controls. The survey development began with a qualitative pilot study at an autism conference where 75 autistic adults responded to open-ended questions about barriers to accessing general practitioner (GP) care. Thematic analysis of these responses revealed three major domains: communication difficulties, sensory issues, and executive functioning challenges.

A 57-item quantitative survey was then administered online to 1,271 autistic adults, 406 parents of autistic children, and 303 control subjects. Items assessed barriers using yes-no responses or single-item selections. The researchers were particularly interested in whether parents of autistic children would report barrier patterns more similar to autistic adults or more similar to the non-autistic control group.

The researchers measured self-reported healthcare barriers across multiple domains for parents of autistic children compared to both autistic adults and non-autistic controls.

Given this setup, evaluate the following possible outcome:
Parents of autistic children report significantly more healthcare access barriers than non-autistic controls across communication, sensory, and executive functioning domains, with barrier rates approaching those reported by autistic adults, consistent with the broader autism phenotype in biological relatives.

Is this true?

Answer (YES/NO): NO